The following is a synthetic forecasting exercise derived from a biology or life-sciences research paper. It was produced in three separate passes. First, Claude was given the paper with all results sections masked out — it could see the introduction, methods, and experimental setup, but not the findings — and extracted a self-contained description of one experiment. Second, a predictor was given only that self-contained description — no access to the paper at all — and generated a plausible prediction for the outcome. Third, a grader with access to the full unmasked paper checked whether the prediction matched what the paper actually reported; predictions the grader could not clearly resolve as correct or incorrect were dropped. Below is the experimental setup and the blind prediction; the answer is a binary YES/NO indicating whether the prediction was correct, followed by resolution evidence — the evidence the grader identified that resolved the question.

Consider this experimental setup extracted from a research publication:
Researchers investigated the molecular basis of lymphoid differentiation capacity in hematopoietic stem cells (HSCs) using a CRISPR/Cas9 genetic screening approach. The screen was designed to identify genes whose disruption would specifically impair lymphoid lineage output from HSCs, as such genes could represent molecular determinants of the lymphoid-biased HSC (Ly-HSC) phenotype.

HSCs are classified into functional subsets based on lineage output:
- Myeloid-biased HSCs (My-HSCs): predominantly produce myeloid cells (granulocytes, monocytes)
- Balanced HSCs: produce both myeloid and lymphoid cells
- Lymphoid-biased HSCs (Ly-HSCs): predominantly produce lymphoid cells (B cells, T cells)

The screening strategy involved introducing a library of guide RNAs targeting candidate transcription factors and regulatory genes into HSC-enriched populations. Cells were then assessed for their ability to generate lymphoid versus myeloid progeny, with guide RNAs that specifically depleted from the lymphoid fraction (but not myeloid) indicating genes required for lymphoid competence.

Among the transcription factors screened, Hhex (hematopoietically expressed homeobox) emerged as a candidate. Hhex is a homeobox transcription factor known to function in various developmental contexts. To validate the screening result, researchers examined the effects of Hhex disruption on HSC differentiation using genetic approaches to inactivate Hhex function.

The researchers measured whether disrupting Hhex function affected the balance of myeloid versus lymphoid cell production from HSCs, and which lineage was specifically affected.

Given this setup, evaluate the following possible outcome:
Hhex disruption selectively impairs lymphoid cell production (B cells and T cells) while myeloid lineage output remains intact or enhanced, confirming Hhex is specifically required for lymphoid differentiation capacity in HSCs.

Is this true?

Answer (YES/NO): YES